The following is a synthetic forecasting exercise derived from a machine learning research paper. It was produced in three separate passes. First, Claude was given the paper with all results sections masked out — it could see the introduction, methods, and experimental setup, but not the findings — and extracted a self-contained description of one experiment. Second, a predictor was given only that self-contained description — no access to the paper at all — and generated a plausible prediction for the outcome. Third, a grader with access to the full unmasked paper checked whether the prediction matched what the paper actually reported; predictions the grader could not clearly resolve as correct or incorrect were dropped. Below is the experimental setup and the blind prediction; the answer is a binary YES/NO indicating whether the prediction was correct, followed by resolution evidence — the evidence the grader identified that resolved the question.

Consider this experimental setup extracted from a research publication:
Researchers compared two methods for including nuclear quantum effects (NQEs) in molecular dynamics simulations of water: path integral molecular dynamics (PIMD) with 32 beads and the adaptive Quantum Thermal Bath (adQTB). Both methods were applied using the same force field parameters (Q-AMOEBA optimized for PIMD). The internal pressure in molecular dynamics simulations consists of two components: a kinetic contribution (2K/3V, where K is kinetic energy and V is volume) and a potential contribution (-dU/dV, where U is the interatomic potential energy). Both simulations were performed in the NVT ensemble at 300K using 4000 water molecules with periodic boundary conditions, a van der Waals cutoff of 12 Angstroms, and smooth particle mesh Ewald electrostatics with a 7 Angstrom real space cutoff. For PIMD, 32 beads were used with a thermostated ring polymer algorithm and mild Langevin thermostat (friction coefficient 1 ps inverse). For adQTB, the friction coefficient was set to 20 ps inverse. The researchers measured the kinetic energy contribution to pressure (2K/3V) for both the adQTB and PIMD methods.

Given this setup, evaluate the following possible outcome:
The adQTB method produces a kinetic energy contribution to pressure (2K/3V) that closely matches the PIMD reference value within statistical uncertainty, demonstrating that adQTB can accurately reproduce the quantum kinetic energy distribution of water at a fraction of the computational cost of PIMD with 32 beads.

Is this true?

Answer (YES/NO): NO